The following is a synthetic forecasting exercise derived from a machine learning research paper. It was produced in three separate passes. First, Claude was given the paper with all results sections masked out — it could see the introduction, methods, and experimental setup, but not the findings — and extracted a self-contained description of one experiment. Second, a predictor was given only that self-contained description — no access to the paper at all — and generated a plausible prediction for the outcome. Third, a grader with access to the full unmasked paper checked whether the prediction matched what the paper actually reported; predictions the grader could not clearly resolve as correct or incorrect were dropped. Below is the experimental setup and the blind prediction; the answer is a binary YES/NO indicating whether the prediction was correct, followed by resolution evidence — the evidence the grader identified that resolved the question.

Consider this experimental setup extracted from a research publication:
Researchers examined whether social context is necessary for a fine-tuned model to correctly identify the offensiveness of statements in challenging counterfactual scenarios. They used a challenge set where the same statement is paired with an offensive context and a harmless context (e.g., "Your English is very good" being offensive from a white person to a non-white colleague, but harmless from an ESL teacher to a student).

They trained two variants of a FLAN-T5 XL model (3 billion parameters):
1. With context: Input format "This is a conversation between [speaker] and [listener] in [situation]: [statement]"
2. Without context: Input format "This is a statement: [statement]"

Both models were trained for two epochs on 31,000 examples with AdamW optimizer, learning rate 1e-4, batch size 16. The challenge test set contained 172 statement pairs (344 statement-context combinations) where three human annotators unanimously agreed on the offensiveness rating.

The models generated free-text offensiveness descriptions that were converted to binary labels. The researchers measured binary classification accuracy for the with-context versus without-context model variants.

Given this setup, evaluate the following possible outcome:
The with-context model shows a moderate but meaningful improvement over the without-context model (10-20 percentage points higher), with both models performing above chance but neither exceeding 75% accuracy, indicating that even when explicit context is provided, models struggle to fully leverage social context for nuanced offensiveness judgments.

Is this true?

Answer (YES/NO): NO